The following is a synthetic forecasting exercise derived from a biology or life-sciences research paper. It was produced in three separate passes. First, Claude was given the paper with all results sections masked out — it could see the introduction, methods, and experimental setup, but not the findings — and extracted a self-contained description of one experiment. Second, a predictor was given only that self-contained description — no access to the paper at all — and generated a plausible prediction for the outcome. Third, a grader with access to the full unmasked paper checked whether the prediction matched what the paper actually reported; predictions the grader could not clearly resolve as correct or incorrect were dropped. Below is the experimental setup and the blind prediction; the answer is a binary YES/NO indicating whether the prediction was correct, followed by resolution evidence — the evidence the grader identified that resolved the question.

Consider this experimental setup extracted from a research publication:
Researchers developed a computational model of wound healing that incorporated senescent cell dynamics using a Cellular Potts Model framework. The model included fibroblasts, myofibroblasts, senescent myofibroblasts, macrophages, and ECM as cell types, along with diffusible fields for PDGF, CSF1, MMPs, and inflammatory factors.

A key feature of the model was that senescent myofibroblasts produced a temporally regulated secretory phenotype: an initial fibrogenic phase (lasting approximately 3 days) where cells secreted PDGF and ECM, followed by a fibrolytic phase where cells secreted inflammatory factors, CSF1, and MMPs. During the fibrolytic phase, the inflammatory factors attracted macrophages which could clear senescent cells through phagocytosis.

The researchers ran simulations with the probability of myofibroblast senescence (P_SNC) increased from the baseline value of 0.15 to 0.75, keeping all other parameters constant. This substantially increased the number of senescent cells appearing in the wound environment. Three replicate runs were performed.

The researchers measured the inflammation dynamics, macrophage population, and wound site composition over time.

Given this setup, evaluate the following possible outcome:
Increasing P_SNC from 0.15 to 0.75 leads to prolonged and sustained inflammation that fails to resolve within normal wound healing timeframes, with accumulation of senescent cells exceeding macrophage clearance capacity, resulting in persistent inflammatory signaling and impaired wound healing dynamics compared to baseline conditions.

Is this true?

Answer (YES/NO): YES